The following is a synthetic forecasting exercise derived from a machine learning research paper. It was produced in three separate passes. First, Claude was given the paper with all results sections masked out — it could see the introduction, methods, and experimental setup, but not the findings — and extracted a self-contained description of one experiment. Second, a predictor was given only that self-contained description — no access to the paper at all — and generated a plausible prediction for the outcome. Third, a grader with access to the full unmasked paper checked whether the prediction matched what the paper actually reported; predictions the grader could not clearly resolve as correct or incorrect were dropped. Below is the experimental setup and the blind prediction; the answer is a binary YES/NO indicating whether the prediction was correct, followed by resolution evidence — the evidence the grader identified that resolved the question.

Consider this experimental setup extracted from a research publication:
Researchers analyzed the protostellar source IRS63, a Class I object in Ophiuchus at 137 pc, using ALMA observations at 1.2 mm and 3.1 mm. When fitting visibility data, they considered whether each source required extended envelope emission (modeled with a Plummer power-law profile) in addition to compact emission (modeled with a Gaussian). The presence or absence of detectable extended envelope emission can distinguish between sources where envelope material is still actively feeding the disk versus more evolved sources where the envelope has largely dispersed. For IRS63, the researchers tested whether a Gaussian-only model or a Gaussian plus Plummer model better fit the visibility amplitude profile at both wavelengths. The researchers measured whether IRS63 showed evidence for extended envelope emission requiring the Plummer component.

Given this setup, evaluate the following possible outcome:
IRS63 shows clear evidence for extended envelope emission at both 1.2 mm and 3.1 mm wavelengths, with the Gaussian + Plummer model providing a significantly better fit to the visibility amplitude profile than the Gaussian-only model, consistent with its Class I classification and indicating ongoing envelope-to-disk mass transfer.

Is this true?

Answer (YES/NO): NO